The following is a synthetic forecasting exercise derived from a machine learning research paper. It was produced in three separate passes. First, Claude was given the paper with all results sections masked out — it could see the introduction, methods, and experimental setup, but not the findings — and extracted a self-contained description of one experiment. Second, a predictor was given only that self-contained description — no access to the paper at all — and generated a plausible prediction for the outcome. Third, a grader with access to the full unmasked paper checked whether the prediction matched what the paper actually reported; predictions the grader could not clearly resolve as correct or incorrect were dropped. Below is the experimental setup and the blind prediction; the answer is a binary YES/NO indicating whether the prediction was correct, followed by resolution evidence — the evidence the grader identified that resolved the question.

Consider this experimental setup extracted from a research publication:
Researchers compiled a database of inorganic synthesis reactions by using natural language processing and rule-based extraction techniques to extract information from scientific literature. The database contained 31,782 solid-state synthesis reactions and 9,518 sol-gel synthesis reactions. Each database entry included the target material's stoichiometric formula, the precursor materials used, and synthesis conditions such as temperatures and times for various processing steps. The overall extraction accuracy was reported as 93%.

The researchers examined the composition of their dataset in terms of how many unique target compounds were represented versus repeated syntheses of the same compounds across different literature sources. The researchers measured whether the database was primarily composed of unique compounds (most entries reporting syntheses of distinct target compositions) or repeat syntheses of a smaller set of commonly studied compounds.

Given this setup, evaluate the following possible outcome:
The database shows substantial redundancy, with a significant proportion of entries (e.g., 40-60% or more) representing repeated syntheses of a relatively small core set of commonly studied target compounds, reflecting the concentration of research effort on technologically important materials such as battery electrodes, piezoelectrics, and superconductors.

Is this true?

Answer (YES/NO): NO